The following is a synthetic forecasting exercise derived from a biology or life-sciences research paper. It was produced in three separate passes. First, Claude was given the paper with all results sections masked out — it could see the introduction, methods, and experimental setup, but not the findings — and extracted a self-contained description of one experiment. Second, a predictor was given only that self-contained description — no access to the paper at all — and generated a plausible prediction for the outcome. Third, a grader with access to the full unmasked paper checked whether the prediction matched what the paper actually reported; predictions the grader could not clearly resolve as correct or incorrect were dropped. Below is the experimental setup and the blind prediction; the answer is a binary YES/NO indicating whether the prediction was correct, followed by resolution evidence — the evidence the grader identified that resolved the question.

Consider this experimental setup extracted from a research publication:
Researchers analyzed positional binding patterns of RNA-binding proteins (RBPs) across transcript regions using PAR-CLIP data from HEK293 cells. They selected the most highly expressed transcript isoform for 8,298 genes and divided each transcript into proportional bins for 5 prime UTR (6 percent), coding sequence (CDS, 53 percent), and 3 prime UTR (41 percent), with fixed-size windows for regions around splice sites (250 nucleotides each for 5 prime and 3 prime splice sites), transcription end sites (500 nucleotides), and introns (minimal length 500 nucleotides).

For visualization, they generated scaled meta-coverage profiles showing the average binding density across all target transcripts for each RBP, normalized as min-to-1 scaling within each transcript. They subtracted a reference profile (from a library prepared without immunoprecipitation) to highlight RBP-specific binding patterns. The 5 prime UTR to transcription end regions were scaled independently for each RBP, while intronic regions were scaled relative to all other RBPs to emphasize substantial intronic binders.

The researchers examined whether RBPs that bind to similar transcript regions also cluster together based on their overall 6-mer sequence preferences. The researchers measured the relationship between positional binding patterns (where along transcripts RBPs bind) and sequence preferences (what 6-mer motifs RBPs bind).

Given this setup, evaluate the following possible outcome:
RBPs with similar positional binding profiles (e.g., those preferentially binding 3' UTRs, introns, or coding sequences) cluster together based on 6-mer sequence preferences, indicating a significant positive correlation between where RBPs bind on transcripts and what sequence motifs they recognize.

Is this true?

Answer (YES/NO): NO